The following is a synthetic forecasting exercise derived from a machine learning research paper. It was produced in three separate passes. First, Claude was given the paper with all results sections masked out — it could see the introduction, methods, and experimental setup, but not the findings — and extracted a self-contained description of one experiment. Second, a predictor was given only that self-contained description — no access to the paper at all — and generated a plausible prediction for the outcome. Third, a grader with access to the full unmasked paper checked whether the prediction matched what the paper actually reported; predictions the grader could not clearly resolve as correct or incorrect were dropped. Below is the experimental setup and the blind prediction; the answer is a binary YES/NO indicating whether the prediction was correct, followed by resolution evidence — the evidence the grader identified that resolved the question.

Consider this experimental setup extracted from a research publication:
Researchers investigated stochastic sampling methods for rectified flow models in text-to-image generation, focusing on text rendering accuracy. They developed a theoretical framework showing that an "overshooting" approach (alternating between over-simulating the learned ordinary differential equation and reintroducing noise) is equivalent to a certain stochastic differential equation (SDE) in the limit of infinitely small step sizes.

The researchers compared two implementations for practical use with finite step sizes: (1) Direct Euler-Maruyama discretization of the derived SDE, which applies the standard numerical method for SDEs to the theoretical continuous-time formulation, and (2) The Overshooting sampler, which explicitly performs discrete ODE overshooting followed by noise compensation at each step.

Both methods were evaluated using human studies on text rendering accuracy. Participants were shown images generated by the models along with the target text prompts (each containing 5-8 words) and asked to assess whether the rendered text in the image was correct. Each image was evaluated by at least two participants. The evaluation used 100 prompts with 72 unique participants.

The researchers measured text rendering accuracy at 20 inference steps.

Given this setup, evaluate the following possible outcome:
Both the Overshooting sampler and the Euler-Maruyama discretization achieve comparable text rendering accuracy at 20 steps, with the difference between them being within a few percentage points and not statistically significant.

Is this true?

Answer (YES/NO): NO